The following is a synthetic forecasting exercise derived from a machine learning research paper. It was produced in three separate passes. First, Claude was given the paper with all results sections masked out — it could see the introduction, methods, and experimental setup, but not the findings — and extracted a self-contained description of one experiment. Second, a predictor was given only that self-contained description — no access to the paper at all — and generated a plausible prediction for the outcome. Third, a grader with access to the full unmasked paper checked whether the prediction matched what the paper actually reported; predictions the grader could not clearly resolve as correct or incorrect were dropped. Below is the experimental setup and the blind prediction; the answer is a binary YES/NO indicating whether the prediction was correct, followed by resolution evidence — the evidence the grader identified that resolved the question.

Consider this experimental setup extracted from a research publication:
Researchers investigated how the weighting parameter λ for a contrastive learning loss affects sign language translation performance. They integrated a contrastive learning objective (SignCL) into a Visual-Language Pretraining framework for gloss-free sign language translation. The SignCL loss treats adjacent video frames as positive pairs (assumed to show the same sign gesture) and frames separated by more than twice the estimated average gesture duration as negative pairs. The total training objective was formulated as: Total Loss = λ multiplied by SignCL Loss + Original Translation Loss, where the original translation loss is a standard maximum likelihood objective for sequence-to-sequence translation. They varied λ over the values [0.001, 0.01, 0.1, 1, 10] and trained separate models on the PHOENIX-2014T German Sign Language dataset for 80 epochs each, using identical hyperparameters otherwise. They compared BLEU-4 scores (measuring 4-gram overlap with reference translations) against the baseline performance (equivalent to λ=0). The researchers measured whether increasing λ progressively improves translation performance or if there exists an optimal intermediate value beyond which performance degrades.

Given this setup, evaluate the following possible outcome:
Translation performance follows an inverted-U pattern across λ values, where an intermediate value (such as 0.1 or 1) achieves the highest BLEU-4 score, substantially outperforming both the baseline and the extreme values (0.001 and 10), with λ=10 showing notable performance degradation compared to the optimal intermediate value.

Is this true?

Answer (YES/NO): NO